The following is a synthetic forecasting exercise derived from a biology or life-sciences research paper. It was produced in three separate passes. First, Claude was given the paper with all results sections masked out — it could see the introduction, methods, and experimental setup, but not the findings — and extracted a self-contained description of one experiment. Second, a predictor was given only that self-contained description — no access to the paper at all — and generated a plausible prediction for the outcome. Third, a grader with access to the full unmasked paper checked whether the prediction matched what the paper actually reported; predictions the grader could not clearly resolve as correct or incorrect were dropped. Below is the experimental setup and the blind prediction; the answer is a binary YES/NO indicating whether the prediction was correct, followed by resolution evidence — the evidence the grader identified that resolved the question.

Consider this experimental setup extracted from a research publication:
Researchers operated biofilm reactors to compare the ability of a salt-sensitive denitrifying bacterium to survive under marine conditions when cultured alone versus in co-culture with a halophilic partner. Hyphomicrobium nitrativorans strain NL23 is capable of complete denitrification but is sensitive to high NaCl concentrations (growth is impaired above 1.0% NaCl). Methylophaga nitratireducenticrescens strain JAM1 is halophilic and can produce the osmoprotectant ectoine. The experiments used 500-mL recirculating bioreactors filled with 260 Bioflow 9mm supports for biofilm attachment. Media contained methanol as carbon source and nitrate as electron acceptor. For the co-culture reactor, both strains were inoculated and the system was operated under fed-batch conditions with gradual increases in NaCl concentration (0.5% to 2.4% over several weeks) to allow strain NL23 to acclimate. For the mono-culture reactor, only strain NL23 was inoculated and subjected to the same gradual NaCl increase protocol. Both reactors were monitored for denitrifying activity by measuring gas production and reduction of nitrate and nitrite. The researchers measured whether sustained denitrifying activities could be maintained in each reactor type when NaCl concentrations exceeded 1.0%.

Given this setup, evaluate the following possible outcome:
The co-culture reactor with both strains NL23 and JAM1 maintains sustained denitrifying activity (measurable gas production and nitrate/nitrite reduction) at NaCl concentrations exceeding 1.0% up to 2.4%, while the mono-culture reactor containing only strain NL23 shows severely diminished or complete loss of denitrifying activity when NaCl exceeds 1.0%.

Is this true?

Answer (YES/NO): YES